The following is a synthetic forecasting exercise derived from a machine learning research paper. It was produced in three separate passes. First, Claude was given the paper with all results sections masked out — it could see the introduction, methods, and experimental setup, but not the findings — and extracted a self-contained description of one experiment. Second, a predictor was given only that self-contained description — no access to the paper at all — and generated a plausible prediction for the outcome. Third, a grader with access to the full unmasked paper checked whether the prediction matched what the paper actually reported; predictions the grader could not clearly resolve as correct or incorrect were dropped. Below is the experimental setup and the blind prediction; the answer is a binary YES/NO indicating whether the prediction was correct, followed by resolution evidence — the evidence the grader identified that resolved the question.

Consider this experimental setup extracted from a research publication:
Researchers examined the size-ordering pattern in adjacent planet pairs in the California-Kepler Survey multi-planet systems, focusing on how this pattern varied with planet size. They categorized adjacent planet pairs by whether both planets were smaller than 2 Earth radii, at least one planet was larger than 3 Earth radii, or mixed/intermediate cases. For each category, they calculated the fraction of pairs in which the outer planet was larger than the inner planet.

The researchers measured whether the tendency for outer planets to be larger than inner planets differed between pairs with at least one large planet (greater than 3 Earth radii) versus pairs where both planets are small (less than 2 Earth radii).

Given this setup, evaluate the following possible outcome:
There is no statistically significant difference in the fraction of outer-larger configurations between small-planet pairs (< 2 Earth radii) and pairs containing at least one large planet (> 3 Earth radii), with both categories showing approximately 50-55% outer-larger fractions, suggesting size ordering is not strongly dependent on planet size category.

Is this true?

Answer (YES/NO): NO